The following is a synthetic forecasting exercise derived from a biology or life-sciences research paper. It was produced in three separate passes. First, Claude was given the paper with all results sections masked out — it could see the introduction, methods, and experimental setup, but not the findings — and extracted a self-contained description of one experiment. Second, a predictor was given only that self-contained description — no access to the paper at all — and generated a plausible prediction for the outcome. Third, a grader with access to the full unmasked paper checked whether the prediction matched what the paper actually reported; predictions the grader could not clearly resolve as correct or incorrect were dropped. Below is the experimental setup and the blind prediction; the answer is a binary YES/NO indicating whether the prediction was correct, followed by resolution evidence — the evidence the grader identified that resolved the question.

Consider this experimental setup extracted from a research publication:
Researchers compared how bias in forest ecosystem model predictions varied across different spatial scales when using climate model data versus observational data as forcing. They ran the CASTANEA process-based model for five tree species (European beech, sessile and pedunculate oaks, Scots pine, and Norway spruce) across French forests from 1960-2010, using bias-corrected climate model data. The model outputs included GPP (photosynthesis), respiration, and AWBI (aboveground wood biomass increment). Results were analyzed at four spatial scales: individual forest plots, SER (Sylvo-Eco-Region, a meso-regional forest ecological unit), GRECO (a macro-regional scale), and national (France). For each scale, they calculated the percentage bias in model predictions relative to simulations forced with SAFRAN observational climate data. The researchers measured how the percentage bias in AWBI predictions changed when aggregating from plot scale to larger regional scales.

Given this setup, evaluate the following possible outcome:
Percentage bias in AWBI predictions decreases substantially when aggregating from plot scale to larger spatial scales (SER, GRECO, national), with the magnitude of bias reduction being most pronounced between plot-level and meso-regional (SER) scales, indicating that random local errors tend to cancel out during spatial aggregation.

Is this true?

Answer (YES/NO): NO